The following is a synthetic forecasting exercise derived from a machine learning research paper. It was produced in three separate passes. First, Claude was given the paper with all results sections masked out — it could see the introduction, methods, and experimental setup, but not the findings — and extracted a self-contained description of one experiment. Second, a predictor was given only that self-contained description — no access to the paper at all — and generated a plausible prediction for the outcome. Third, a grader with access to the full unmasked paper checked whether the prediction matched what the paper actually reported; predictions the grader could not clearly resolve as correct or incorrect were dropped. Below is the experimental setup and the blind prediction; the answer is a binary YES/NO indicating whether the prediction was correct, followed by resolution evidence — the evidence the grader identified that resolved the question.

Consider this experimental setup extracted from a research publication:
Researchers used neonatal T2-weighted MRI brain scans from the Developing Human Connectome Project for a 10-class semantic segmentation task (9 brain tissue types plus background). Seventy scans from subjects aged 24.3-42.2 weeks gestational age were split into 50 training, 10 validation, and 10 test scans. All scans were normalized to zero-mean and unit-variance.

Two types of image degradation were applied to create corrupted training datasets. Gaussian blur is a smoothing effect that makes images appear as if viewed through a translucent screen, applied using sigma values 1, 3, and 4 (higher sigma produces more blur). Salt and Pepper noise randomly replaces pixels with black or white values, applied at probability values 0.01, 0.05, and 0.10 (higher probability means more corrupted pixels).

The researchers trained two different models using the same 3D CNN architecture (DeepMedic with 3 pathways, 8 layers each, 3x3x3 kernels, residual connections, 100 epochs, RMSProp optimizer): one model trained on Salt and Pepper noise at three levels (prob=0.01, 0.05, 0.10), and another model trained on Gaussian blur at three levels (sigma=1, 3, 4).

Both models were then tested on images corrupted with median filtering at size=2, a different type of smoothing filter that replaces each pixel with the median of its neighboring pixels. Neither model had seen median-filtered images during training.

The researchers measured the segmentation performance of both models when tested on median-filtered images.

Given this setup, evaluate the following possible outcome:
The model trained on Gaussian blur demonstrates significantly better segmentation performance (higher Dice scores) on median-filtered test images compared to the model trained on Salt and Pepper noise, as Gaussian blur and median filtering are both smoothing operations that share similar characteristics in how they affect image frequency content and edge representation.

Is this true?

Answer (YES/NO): NO